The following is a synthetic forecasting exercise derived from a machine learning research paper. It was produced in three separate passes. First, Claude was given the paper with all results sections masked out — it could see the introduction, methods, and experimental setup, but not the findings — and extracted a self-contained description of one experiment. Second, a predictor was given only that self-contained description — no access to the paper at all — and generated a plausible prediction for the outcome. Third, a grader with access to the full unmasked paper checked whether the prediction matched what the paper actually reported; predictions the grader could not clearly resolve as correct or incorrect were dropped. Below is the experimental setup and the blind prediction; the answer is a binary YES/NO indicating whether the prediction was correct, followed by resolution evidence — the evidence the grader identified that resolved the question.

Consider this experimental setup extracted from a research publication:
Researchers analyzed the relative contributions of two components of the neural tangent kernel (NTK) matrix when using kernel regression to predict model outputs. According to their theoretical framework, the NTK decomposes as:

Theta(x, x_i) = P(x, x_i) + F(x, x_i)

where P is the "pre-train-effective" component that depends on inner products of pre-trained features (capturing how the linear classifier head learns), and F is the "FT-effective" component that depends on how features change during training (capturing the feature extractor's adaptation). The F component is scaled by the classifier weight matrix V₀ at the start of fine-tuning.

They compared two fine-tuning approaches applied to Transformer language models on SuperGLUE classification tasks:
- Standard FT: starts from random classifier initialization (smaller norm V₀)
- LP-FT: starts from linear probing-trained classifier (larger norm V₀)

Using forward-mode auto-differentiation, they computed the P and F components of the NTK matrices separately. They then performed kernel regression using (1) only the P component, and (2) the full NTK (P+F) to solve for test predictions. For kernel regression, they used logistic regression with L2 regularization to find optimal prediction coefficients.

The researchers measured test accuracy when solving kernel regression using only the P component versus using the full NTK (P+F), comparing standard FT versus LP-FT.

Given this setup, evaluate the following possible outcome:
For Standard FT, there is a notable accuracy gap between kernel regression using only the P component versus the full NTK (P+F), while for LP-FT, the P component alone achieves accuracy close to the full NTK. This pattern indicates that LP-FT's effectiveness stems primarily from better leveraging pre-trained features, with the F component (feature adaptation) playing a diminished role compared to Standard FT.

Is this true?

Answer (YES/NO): NO